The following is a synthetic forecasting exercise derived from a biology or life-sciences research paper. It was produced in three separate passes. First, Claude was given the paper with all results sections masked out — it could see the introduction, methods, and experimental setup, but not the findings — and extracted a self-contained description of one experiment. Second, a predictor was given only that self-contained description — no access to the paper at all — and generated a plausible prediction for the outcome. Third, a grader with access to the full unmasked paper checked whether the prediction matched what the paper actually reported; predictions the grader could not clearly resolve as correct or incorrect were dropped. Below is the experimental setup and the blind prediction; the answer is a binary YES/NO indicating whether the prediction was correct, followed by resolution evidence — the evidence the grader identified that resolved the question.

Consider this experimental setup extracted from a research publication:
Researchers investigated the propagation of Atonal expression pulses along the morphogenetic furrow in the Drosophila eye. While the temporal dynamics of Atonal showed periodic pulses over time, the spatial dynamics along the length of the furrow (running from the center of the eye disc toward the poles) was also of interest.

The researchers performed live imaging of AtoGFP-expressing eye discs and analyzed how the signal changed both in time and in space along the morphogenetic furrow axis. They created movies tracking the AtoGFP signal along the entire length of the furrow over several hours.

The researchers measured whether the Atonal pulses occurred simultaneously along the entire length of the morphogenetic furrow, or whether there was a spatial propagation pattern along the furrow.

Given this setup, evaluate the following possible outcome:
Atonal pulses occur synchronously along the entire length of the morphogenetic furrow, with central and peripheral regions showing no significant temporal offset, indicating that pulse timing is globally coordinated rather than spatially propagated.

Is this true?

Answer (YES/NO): NO